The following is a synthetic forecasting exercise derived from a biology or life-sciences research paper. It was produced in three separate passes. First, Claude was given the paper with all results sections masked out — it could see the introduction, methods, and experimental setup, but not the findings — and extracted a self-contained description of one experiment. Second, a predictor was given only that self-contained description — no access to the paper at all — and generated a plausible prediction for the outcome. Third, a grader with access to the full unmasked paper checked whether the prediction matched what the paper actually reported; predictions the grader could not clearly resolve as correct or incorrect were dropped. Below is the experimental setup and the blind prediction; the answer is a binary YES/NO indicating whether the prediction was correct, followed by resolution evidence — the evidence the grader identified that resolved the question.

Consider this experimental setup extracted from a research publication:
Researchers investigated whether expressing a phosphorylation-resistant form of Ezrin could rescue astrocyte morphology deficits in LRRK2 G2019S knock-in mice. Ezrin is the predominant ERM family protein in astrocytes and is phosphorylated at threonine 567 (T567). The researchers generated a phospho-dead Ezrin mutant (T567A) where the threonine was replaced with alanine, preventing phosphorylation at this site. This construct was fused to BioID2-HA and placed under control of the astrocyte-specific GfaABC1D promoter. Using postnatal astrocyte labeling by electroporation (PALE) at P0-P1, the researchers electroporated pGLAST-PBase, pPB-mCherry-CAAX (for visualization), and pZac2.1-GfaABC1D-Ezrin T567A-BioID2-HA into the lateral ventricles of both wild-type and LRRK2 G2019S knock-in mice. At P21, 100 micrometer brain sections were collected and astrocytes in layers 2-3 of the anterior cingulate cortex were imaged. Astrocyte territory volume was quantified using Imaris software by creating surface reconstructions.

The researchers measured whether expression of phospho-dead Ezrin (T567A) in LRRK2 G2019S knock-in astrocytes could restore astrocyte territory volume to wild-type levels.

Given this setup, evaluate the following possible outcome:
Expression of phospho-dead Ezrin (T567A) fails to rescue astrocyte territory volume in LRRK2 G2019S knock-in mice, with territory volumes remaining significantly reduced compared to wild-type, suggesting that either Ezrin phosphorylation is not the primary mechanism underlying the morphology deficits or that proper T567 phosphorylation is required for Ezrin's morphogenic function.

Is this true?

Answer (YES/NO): NO